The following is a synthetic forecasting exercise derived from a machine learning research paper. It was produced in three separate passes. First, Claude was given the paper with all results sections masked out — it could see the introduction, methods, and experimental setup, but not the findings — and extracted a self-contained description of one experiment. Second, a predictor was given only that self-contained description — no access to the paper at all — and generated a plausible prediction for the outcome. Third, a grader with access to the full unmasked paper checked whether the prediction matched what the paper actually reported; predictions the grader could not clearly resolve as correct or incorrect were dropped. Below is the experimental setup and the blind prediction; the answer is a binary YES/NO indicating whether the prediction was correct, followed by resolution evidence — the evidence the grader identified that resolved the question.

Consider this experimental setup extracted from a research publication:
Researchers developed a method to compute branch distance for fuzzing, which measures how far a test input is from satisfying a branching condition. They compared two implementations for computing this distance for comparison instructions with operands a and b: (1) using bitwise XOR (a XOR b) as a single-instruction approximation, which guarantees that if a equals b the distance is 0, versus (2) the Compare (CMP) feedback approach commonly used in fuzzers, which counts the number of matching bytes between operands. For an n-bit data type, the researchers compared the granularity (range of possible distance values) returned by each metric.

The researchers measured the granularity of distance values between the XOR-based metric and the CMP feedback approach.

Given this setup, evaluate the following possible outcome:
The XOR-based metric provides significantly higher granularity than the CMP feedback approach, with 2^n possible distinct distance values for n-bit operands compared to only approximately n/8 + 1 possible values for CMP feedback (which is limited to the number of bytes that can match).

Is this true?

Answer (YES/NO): NO